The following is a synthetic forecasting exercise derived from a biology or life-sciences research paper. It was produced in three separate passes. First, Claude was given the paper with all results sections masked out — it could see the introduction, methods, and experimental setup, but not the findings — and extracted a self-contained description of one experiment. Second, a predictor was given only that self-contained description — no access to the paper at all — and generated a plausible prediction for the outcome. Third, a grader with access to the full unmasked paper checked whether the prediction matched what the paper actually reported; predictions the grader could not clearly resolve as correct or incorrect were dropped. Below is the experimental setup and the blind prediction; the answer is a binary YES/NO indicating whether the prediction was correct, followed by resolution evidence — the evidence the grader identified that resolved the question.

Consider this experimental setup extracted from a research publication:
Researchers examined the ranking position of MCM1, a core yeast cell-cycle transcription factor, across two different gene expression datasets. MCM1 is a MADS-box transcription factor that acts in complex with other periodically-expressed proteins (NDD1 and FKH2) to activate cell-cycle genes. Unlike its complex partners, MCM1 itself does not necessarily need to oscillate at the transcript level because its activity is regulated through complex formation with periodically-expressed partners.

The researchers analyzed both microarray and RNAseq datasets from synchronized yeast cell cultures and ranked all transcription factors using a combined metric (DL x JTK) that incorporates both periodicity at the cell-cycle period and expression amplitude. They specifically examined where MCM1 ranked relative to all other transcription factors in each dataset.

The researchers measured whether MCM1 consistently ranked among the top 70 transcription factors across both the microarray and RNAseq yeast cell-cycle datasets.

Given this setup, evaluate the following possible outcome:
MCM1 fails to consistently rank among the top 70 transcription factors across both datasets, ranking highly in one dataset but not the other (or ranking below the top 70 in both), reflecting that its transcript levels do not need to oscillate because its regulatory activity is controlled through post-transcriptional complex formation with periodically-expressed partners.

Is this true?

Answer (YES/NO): YES